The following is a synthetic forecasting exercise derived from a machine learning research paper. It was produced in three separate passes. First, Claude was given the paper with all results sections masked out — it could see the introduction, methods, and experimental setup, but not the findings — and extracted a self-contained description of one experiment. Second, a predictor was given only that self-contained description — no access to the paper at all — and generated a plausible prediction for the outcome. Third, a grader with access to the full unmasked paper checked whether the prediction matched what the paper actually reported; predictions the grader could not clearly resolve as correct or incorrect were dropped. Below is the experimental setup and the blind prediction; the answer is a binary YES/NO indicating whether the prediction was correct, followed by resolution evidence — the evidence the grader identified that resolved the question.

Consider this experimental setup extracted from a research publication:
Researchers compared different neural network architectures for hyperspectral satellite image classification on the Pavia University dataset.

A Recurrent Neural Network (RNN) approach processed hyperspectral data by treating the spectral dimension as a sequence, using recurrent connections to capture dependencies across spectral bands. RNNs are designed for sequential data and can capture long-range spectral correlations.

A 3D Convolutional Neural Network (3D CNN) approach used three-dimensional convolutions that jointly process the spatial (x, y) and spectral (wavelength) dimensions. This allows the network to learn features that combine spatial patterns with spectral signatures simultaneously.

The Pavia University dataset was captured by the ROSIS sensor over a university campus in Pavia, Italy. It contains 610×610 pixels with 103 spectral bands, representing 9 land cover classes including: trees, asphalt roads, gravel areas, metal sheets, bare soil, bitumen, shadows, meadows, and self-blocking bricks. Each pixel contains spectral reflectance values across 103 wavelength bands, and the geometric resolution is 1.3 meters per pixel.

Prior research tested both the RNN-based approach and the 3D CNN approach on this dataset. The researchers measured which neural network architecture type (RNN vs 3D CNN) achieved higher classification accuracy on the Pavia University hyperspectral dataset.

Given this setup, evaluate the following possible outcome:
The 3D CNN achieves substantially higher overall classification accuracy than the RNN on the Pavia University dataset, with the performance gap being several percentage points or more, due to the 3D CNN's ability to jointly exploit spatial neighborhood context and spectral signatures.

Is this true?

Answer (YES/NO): NO